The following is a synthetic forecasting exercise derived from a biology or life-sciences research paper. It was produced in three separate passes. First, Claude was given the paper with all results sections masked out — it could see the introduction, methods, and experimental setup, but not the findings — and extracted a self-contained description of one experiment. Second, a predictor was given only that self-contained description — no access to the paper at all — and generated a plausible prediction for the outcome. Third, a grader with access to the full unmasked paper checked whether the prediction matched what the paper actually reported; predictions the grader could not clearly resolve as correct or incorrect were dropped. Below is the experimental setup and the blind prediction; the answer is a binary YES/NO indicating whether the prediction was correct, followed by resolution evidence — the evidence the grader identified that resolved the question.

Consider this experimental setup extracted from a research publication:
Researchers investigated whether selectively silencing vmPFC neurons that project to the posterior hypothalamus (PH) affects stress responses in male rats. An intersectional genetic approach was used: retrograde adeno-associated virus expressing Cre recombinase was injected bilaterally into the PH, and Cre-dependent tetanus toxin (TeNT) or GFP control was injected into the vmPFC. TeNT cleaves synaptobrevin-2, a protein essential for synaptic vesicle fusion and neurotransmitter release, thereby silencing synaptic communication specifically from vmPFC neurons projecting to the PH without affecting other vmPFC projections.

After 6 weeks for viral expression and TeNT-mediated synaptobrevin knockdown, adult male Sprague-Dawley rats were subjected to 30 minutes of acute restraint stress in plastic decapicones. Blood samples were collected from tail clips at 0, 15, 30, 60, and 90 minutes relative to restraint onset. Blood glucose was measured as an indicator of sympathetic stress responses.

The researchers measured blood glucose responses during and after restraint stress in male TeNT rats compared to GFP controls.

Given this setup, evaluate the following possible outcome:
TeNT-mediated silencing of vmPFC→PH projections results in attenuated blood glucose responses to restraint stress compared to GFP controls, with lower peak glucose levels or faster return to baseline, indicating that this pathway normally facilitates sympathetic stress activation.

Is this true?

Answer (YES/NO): NO